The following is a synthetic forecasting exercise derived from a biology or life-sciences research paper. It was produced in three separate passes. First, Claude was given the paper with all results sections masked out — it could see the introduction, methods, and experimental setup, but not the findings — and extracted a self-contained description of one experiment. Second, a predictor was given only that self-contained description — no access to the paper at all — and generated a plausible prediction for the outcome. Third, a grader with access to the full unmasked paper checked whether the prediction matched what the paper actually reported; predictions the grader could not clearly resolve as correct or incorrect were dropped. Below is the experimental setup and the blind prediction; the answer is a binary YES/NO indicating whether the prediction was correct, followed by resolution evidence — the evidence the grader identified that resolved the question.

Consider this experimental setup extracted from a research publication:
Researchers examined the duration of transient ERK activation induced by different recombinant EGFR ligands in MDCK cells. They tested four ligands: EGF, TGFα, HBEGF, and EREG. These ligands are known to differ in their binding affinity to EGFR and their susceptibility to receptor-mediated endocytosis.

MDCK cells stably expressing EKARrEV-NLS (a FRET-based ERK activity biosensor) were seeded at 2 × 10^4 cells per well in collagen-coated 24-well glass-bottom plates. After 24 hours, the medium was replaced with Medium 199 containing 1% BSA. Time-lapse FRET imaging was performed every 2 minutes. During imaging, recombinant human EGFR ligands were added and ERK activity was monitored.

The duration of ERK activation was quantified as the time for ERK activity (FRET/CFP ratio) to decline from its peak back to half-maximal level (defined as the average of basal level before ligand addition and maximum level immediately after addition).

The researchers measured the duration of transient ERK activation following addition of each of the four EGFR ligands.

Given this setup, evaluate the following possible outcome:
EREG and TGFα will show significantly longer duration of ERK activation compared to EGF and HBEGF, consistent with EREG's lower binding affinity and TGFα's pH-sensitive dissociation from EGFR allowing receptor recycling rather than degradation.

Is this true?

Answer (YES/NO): NO